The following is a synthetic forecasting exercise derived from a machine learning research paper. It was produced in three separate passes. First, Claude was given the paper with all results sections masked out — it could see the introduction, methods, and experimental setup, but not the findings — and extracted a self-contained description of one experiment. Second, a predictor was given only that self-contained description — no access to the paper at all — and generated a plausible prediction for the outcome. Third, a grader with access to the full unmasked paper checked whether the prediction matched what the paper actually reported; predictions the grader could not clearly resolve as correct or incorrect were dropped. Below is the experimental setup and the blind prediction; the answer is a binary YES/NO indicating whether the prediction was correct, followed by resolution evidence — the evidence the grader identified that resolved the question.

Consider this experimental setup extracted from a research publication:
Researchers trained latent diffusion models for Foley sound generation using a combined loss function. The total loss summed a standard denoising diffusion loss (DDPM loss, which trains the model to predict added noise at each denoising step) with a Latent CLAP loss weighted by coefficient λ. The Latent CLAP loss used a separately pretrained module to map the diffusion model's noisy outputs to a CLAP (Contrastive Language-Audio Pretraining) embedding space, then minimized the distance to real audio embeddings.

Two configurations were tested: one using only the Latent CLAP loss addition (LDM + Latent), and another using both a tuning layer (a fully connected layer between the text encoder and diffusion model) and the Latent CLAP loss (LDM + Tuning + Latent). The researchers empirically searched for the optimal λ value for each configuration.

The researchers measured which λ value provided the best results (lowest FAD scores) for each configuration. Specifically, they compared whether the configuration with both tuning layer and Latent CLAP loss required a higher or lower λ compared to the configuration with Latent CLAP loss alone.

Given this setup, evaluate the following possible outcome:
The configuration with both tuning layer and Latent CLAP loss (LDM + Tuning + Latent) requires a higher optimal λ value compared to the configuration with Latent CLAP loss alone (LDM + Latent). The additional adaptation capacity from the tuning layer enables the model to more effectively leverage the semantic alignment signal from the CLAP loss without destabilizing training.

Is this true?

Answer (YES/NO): NO